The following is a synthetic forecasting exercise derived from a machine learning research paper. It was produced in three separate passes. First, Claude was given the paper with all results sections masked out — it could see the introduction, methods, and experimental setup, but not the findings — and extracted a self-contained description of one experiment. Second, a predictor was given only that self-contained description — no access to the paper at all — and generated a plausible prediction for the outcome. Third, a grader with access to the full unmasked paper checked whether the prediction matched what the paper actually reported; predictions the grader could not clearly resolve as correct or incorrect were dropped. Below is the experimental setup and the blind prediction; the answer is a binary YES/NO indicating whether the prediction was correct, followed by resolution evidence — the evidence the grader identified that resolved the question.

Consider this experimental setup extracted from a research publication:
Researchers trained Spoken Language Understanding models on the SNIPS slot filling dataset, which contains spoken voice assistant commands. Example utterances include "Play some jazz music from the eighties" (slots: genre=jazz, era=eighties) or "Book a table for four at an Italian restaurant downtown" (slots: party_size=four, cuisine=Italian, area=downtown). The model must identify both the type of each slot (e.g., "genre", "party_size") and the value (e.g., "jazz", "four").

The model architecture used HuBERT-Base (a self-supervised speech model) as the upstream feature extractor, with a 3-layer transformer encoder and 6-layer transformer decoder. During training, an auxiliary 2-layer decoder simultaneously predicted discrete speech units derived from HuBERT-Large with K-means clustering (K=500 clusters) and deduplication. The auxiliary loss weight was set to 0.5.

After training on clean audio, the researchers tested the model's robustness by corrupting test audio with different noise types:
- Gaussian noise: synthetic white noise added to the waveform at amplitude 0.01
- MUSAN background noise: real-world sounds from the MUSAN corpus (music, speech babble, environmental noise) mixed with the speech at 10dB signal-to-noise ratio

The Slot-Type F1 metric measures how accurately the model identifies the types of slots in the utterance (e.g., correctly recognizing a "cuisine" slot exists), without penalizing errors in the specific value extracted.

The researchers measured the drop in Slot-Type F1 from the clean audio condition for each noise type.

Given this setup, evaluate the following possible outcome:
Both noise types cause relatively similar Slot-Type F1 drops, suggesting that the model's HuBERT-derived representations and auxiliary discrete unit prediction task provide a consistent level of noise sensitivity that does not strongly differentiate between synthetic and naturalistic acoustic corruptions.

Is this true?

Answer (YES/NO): YES